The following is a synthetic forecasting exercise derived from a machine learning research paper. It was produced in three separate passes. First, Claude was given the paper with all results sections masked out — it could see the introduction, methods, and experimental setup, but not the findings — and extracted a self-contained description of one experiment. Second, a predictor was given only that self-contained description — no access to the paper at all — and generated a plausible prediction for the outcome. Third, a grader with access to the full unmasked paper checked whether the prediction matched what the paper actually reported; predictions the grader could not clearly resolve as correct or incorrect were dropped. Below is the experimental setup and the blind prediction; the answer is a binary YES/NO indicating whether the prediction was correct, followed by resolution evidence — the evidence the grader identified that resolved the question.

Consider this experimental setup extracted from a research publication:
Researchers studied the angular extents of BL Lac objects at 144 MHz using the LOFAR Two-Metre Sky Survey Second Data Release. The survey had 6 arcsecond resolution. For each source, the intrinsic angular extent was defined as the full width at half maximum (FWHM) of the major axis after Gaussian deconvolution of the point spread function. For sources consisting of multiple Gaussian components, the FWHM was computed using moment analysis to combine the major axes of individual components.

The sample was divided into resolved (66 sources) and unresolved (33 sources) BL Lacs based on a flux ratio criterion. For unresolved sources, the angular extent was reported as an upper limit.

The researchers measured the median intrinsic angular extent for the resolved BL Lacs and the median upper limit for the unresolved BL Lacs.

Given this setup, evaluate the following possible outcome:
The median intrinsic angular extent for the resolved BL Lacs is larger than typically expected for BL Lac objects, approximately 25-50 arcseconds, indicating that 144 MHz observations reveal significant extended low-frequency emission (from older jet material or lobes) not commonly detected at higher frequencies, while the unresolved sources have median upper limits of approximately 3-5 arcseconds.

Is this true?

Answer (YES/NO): NO